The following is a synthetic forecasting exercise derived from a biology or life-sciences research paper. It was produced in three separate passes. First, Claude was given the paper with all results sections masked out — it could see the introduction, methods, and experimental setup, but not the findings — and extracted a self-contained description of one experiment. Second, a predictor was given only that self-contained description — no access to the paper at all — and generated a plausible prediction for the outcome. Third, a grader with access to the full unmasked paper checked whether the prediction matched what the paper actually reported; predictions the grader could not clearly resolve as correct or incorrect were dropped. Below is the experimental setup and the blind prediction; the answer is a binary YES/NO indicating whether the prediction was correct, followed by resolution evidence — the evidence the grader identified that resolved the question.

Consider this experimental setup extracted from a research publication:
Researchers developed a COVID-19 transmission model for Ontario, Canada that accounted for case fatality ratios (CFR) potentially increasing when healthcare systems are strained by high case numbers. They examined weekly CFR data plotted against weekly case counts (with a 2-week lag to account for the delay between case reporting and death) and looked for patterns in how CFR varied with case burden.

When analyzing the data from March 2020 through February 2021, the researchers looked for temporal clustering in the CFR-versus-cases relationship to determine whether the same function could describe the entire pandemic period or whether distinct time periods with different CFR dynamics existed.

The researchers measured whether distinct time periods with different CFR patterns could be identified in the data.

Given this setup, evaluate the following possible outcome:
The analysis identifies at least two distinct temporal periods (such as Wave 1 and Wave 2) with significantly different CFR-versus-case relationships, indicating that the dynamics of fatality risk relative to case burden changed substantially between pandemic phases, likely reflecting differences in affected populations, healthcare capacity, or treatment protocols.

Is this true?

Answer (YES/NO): YES